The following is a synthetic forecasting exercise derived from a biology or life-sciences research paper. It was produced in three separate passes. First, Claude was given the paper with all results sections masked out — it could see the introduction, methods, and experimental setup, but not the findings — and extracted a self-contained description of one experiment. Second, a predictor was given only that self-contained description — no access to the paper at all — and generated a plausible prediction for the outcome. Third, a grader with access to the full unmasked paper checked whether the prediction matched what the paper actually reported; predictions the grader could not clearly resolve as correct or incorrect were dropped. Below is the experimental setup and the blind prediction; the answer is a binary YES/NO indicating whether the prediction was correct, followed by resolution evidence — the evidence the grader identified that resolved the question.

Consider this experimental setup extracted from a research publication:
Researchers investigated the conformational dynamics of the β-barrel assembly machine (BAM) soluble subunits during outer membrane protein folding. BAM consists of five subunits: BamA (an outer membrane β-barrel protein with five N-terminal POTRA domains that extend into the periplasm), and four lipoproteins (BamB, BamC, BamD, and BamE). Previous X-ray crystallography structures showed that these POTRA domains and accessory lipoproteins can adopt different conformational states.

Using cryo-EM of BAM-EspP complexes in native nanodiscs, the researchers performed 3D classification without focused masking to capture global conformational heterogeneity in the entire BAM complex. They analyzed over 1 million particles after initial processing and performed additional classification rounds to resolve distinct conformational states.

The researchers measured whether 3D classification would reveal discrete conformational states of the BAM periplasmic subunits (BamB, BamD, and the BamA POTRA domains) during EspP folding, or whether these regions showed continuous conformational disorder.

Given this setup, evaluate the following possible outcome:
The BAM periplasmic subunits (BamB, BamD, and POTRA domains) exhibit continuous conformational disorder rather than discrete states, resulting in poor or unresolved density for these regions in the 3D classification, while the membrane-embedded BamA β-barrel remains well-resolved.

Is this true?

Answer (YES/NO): NO